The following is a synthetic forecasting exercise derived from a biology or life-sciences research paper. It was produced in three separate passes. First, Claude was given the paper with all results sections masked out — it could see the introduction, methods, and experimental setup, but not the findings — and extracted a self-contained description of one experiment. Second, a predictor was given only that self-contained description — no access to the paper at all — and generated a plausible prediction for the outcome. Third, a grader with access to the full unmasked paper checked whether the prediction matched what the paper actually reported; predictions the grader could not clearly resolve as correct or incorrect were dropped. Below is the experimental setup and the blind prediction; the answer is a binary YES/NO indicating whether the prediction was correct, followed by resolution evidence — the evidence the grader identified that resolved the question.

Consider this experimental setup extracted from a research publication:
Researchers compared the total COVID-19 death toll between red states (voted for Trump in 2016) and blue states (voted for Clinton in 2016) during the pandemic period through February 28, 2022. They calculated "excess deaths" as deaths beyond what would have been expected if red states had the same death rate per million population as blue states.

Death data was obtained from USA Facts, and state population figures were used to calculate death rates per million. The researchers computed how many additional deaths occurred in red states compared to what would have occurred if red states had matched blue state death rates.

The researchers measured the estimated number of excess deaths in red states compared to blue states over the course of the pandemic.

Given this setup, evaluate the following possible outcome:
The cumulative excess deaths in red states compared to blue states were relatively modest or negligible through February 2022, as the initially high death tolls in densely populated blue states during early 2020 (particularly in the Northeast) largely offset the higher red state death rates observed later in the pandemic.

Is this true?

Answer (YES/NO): NO